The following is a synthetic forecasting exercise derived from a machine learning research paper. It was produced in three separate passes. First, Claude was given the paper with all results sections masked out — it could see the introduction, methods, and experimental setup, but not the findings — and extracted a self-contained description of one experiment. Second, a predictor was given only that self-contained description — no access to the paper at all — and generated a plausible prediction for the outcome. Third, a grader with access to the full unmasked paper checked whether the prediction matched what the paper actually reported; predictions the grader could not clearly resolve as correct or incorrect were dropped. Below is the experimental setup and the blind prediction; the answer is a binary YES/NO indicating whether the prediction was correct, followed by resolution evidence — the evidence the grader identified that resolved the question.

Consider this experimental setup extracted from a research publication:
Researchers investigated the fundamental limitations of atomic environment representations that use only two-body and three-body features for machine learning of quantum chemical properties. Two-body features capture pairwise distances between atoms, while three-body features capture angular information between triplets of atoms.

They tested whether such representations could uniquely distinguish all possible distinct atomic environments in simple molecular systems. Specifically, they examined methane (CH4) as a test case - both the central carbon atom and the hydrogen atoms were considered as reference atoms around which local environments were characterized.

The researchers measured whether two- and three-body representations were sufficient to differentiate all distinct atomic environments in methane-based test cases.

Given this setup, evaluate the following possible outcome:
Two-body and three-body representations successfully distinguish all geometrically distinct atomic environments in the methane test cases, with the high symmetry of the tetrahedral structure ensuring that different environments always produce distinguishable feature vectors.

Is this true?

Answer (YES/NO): NO